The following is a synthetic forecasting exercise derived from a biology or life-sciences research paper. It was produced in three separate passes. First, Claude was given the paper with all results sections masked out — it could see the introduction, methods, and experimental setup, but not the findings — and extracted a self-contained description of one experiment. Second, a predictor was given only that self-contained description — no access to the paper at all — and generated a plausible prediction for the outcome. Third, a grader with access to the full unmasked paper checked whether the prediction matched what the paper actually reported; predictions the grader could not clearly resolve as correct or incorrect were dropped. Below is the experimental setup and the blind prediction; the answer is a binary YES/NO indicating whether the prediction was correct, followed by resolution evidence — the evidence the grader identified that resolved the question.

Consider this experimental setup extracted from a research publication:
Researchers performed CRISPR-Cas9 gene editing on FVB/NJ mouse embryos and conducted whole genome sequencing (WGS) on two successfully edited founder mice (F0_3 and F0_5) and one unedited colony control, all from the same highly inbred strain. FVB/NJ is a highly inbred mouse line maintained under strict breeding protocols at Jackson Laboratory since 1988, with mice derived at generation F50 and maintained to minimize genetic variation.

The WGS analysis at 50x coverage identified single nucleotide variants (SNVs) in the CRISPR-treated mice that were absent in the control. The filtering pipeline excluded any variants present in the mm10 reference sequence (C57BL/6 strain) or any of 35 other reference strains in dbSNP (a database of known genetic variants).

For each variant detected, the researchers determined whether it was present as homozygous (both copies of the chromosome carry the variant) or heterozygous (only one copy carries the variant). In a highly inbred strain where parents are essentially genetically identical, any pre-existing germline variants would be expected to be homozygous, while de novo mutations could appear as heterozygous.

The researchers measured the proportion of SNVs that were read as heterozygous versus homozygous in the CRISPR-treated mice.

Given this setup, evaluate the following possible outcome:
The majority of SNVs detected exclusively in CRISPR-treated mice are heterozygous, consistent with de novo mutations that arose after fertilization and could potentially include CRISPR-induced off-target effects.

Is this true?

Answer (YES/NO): YES